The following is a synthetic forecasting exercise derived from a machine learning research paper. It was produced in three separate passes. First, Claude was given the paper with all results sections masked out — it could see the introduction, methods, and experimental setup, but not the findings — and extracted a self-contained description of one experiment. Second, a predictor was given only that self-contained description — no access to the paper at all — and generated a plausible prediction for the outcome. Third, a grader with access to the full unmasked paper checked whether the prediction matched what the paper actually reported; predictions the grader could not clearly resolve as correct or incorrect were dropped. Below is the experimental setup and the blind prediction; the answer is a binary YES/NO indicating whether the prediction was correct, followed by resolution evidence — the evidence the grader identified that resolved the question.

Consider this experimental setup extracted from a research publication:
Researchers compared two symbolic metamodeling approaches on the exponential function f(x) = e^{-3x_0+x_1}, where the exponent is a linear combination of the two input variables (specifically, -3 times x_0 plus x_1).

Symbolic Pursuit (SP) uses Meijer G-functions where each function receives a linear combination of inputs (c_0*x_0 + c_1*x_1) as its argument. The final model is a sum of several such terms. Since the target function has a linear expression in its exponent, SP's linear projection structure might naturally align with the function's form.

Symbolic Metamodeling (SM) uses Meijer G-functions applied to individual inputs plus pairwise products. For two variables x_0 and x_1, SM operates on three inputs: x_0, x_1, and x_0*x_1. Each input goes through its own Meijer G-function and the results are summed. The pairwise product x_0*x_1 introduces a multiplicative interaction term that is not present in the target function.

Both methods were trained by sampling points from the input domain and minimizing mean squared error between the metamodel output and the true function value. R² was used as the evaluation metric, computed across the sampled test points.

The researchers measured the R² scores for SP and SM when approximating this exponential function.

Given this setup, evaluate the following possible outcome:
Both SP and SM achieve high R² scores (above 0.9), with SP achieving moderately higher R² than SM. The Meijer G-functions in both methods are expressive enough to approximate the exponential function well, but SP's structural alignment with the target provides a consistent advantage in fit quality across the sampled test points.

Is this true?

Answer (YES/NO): NO